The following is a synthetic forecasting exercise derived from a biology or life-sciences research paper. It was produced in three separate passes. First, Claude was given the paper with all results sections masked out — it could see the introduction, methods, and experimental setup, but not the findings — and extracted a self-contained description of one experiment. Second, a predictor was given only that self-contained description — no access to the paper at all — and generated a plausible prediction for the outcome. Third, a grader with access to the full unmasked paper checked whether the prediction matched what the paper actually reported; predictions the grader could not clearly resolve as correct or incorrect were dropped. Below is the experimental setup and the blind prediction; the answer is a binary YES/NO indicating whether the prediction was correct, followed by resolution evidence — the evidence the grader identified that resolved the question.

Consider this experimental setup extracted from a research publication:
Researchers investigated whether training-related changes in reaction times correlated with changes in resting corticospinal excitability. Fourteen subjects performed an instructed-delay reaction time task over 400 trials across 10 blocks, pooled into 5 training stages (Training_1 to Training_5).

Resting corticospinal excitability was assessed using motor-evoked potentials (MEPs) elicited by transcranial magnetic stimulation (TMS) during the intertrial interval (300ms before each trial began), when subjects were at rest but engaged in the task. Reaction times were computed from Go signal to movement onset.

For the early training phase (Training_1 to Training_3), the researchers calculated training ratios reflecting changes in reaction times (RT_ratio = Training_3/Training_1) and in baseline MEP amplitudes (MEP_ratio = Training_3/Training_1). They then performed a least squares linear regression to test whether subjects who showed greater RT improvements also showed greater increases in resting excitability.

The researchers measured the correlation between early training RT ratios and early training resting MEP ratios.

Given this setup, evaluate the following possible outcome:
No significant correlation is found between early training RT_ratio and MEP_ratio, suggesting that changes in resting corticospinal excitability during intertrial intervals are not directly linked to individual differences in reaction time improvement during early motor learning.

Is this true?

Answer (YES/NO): YES